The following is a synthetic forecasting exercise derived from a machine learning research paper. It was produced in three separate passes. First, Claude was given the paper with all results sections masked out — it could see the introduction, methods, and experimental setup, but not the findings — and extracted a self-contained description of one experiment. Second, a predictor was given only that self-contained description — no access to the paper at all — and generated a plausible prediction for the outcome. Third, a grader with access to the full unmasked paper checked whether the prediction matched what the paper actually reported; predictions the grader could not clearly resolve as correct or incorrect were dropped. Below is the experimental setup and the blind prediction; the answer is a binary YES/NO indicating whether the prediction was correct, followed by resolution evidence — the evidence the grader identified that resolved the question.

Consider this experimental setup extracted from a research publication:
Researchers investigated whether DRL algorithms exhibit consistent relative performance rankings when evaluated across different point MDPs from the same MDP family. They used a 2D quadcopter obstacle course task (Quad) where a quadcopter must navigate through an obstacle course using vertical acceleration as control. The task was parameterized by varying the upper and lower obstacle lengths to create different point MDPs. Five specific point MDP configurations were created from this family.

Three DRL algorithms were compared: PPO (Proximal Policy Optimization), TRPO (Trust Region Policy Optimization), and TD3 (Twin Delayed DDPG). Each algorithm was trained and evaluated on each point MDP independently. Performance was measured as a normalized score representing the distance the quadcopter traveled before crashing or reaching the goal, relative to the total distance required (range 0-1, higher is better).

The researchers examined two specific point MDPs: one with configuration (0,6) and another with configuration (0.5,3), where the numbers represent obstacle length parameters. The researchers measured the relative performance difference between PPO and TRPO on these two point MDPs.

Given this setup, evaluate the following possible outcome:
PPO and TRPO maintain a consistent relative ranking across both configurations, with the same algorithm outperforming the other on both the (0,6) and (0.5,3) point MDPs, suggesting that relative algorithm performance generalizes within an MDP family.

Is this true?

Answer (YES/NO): NO